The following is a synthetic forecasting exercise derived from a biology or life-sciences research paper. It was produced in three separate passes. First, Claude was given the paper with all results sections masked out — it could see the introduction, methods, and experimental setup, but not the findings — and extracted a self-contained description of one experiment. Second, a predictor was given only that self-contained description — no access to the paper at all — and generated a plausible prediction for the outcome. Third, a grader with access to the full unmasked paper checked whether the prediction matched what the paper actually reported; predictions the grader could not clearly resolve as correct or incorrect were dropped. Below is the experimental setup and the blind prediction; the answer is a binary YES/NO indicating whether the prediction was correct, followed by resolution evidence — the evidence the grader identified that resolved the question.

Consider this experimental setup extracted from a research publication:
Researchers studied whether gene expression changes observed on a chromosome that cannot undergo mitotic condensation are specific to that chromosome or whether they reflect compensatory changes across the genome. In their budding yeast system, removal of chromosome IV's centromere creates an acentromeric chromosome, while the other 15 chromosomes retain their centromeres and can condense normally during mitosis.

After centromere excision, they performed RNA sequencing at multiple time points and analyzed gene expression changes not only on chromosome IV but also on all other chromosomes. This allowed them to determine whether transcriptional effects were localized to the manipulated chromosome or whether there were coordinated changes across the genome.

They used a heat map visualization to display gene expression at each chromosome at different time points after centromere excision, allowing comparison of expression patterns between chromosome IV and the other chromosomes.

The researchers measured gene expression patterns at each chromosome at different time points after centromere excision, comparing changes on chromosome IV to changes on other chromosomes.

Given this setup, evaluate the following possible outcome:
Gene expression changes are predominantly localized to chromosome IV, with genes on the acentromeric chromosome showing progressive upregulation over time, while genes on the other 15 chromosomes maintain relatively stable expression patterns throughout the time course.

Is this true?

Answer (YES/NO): NO